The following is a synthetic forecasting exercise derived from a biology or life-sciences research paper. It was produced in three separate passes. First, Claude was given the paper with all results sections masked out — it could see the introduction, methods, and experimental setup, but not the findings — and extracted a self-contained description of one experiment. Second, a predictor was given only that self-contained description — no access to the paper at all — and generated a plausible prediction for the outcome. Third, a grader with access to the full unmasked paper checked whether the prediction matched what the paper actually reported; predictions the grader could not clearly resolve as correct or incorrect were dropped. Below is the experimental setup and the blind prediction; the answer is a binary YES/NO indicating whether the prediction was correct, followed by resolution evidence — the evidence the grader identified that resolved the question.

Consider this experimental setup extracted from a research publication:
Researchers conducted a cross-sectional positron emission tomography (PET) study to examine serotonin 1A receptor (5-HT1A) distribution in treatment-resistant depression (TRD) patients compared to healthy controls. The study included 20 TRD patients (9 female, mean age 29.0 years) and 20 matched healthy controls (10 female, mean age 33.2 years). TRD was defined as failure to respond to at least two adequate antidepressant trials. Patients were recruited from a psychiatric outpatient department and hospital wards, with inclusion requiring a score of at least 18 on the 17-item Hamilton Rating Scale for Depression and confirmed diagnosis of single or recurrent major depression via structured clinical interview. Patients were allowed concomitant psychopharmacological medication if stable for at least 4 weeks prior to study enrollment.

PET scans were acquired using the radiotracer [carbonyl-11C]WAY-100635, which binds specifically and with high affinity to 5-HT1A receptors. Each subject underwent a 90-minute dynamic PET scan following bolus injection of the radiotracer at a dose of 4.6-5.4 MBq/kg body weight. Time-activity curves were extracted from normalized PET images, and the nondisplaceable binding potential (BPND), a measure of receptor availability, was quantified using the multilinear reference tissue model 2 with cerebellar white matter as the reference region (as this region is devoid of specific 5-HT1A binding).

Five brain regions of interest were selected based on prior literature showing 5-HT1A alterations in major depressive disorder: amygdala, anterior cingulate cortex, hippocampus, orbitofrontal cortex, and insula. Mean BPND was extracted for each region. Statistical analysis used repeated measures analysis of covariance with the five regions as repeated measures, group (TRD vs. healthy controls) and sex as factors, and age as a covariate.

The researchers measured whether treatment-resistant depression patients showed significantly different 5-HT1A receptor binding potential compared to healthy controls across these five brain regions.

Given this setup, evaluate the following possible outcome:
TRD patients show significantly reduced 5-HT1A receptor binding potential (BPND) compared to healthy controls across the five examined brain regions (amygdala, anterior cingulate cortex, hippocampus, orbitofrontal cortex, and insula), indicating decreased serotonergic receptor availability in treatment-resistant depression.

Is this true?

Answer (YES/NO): NO